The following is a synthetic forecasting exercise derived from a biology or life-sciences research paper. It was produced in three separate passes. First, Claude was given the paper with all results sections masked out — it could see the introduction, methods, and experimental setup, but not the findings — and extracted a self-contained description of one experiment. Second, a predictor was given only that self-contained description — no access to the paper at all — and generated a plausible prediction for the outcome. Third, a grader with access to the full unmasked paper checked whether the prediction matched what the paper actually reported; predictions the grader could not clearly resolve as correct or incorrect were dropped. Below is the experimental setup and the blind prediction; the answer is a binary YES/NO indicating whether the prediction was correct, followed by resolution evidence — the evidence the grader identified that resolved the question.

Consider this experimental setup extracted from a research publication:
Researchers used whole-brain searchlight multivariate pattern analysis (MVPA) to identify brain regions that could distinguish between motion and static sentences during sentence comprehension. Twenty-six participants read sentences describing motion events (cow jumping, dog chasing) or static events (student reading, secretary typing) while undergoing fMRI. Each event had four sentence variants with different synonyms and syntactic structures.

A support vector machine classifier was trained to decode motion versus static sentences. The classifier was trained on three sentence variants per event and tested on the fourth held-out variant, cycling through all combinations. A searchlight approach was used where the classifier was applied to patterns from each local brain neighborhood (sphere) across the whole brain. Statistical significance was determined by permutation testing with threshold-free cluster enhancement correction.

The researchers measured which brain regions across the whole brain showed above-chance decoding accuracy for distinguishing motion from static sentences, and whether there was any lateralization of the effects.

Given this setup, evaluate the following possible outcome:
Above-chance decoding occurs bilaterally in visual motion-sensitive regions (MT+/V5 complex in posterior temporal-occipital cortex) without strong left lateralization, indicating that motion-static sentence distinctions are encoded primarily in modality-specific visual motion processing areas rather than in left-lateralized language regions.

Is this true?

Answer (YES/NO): NO